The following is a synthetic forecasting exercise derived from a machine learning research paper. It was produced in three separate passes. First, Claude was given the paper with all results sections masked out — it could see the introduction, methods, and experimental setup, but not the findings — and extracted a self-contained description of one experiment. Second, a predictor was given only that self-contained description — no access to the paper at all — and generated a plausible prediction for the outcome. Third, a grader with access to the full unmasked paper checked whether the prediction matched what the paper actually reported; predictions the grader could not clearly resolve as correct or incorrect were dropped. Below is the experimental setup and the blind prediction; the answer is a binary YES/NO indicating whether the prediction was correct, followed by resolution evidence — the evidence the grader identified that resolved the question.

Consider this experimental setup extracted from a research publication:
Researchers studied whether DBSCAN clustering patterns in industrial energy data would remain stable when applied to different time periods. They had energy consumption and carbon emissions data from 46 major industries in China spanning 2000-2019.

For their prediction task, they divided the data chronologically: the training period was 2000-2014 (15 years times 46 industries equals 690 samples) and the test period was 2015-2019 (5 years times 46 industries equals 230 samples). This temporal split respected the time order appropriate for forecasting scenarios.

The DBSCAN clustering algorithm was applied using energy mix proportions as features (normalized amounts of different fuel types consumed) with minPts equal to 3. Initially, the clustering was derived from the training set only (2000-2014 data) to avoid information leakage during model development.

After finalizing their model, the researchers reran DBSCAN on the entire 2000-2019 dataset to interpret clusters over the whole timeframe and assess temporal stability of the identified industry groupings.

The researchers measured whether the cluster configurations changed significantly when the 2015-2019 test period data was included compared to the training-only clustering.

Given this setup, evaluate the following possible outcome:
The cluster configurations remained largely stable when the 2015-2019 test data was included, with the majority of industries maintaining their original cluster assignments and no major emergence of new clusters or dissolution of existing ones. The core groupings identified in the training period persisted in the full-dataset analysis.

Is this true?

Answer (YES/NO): YES